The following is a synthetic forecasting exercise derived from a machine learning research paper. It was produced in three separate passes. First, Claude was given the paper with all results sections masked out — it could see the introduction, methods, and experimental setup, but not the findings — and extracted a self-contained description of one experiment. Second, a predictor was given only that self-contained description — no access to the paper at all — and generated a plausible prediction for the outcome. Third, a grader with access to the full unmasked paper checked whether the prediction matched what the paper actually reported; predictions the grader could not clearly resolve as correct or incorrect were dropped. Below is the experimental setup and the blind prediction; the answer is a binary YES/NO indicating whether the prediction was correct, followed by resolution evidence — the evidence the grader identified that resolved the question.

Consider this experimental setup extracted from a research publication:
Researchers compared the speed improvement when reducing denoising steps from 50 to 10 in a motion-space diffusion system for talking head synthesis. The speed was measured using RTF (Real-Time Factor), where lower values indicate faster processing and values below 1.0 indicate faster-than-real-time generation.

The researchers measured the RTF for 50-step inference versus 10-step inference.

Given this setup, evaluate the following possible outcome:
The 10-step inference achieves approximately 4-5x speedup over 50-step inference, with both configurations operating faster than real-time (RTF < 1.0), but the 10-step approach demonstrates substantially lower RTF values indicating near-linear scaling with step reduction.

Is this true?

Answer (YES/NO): NO